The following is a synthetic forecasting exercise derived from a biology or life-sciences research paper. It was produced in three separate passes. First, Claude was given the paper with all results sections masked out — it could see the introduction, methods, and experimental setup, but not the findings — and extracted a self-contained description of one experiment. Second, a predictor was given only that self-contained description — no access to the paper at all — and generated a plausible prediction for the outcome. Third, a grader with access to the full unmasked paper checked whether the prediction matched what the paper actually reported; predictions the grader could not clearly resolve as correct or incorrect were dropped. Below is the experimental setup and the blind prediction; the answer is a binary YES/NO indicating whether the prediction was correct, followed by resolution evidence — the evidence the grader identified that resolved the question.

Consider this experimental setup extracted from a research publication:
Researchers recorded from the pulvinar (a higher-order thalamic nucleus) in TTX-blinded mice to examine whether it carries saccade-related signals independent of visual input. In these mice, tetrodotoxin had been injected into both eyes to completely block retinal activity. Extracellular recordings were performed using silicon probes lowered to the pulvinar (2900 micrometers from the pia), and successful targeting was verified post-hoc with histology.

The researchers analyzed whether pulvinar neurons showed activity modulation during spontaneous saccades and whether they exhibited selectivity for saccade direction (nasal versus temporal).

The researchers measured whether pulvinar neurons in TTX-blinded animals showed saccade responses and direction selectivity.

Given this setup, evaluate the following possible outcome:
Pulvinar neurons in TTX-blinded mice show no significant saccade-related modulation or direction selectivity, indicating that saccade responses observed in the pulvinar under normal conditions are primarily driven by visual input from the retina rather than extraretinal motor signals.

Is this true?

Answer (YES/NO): NO